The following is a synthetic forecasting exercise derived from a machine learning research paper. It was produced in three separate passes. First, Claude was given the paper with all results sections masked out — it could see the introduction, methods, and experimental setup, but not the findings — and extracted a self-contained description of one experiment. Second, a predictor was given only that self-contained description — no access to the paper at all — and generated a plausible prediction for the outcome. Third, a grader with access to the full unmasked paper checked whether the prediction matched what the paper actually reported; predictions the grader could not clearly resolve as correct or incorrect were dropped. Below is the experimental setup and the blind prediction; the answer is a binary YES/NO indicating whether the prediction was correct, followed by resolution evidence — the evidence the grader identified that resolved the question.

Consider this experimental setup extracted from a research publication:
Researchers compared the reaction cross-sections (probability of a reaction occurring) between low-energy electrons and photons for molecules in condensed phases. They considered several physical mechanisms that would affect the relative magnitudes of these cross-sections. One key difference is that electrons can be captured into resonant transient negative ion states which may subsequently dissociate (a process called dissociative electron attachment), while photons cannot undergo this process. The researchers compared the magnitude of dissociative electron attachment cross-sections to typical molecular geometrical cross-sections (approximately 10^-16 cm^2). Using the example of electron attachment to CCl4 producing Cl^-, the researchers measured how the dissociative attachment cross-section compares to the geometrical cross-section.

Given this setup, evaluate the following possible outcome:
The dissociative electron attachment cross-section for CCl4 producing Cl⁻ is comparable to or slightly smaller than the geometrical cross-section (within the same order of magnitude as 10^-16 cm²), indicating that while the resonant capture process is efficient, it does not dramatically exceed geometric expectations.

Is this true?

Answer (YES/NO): NO